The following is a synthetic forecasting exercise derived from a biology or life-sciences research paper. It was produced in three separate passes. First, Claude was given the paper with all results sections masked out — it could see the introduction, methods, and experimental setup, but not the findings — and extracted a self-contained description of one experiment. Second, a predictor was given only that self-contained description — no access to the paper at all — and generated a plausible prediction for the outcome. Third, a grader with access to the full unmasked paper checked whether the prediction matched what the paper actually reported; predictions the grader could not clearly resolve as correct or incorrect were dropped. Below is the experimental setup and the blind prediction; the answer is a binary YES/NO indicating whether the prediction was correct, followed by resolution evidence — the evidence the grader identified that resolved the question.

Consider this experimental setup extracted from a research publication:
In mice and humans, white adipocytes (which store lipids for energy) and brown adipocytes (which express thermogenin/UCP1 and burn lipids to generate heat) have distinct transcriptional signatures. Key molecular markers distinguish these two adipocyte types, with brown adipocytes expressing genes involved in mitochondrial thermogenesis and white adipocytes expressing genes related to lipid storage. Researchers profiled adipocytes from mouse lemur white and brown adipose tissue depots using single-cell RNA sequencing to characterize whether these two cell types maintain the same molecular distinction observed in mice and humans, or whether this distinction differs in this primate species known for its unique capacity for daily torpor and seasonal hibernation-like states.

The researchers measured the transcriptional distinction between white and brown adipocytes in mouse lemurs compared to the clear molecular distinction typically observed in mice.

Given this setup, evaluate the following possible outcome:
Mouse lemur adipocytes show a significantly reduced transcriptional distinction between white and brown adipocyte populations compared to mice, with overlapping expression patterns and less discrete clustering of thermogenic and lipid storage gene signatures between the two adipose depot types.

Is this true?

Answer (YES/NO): YES